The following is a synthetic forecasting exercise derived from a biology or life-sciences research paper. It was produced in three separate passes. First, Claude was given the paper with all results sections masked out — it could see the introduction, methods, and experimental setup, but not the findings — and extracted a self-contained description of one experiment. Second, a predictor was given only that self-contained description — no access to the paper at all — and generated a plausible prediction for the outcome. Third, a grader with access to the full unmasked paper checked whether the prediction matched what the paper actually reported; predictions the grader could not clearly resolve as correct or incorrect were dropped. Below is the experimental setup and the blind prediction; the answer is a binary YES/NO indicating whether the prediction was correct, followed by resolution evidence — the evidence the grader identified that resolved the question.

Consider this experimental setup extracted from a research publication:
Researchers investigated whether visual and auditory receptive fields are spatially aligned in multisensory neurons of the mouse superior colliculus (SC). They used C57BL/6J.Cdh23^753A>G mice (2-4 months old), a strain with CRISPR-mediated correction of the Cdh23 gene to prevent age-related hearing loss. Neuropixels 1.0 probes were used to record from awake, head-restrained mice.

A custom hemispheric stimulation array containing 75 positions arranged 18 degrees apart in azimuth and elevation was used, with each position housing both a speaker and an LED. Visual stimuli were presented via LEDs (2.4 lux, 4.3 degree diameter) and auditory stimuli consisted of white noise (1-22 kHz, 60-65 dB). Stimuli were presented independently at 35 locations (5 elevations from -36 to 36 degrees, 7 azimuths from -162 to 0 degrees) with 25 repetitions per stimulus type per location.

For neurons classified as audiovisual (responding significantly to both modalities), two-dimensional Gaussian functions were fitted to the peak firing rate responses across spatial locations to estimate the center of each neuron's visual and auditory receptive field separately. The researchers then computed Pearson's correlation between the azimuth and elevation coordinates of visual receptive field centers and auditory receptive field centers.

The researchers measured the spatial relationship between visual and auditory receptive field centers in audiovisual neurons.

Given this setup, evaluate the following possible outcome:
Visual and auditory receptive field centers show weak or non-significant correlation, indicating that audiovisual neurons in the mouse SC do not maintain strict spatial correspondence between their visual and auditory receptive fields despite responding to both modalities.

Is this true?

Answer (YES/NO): NO